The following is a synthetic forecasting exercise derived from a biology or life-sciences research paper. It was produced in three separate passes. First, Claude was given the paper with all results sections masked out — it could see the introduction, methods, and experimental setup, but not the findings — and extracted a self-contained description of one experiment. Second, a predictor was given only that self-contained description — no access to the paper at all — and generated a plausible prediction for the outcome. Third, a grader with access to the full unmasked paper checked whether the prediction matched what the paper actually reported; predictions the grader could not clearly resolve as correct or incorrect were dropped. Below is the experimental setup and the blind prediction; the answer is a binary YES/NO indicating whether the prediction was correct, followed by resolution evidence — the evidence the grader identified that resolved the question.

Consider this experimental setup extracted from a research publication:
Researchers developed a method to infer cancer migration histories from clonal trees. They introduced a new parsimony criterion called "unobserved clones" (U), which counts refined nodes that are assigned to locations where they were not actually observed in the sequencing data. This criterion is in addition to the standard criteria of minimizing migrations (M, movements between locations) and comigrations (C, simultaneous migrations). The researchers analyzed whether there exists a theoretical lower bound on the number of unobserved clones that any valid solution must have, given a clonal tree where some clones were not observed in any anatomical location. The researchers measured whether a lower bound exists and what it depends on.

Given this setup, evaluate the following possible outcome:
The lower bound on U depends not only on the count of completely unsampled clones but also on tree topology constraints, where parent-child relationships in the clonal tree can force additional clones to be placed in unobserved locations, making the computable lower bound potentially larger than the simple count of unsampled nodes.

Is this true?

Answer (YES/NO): NO